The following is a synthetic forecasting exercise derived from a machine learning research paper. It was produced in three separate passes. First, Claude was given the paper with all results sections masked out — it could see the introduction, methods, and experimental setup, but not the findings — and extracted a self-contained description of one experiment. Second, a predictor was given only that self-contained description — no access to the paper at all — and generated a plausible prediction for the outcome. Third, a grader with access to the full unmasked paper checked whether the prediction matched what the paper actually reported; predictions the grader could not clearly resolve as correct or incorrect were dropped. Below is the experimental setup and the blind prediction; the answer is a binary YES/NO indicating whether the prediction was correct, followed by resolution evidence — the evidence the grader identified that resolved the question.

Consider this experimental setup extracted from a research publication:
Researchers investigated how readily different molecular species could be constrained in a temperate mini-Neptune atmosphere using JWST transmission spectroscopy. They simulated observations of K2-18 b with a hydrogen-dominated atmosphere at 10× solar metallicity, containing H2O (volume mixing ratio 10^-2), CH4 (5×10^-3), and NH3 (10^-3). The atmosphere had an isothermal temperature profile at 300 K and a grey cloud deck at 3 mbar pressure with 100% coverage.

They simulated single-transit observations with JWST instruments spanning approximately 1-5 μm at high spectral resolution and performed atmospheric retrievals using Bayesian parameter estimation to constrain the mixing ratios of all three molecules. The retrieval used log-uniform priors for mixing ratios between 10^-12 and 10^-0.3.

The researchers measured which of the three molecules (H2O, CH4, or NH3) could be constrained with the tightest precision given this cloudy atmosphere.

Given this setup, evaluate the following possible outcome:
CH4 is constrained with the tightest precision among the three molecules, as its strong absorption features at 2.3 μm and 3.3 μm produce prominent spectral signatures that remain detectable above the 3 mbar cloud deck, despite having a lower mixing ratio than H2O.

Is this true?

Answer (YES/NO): YES